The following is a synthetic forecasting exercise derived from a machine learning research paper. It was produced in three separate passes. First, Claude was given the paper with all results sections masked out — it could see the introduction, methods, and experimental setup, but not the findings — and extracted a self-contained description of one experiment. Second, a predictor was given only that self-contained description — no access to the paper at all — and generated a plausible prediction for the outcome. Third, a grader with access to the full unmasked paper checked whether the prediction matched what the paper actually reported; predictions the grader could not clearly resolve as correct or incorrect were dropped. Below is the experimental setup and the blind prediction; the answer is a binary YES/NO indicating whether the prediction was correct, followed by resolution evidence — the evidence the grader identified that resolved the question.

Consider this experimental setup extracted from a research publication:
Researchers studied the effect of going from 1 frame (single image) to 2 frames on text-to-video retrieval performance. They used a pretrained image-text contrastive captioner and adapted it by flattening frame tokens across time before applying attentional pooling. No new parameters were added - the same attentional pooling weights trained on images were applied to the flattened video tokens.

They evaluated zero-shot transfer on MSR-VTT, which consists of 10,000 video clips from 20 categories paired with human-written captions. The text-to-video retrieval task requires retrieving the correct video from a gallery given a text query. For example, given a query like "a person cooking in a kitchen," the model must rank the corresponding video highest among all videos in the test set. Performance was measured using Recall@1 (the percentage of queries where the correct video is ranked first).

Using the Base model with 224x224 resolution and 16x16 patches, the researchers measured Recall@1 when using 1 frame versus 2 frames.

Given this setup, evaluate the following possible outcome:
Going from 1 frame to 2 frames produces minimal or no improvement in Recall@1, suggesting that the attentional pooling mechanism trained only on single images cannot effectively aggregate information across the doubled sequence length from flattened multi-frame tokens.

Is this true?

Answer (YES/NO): NO